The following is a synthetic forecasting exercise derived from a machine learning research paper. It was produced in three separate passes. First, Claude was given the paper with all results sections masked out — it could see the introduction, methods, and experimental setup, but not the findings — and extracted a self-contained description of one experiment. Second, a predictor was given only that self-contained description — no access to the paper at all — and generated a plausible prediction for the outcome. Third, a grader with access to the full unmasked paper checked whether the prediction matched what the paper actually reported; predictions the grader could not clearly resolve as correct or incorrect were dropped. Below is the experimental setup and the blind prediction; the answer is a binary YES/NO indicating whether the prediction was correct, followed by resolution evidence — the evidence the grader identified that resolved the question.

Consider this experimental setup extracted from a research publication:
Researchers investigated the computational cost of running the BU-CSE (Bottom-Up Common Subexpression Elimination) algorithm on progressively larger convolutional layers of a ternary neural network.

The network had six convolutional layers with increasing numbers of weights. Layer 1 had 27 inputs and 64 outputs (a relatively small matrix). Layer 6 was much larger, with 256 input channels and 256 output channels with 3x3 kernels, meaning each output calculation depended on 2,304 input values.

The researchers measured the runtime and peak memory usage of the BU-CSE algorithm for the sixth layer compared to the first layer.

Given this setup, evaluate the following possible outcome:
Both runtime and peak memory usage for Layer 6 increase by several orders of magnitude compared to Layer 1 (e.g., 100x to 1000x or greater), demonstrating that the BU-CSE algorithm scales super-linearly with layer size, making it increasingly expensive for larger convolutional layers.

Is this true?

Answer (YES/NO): YES